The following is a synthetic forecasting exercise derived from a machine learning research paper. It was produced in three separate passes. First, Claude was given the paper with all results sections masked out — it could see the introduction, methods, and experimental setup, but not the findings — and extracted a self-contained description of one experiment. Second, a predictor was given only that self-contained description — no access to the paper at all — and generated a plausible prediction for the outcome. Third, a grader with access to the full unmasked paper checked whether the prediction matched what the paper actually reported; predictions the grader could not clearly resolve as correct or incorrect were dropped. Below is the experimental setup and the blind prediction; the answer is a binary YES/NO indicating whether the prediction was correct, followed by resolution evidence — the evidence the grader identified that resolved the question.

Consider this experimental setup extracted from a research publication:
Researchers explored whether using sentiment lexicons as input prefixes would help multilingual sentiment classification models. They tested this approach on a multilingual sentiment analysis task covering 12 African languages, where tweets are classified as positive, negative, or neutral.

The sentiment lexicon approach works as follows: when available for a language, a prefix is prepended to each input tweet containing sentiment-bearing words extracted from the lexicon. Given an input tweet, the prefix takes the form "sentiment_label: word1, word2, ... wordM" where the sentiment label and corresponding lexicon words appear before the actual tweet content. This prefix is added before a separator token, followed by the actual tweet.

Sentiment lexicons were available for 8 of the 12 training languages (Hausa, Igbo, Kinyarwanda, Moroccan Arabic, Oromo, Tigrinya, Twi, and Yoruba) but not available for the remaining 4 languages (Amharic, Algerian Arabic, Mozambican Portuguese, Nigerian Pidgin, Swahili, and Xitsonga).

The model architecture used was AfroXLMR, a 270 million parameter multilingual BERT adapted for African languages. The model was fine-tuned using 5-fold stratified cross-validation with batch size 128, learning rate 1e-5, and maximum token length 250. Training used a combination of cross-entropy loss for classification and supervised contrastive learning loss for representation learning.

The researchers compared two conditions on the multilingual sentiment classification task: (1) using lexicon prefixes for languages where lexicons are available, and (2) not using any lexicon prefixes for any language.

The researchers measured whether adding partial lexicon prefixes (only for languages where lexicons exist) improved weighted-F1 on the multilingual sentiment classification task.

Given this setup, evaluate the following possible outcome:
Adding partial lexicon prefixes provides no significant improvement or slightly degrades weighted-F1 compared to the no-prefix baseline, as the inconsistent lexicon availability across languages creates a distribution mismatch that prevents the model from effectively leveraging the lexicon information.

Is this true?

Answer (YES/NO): YES